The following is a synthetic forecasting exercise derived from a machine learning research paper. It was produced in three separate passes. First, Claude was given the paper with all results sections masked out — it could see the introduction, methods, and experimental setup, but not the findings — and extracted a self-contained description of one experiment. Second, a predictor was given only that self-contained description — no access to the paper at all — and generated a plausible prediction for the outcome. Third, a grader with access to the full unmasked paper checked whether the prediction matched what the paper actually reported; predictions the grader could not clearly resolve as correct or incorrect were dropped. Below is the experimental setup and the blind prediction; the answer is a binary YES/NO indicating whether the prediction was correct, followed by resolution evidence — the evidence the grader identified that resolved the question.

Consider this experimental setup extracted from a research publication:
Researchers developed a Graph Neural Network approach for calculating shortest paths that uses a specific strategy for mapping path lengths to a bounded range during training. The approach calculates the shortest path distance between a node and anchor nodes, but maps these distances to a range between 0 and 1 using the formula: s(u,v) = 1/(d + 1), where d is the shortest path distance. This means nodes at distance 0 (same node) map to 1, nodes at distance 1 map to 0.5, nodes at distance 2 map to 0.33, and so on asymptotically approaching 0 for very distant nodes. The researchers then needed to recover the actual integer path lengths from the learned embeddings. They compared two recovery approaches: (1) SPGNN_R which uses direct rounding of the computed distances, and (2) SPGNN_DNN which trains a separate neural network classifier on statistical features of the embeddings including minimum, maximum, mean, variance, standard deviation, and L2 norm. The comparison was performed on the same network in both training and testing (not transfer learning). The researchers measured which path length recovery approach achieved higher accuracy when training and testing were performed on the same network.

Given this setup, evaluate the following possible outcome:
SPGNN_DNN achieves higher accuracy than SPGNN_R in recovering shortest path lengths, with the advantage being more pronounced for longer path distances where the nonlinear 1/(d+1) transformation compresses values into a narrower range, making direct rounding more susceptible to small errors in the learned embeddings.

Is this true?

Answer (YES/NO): NO